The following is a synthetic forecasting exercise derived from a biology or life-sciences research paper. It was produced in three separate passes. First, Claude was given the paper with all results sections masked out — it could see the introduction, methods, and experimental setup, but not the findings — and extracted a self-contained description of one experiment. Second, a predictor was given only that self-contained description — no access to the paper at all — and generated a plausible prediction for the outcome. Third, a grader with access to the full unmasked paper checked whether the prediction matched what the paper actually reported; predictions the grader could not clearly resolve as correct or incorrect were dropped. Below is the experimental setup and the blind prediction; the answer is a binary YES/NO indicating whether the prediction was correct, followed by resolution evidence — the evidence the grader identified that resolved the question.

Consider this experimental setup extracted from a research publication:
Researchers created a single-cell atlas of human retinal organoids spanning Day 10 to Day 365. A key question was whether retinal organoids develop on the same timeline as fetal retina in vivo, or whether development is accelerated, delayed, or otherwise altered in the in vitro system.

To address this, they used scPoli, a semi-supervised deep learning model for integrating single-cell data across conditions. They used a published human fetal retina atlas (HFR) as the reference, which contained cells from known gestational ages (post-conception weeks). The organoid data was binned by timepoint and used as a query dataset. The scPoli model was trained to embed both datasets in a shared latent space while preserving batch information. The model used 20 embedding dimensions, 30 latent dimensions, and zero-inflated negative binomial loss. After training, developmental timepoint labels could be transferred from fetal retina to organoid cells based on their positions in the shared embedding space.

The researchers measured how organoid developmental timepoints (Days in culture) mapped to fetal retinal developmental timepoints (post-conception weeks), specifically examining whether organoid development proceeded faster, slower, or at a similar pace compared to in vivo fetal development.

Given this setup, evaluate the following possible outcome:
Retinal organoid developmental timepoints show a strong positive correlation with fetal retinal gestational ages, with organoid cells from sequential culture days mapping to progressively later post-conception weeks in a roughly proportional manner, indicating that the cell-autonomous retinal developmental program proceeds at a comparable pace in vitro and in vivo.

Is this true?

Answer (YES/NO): NO